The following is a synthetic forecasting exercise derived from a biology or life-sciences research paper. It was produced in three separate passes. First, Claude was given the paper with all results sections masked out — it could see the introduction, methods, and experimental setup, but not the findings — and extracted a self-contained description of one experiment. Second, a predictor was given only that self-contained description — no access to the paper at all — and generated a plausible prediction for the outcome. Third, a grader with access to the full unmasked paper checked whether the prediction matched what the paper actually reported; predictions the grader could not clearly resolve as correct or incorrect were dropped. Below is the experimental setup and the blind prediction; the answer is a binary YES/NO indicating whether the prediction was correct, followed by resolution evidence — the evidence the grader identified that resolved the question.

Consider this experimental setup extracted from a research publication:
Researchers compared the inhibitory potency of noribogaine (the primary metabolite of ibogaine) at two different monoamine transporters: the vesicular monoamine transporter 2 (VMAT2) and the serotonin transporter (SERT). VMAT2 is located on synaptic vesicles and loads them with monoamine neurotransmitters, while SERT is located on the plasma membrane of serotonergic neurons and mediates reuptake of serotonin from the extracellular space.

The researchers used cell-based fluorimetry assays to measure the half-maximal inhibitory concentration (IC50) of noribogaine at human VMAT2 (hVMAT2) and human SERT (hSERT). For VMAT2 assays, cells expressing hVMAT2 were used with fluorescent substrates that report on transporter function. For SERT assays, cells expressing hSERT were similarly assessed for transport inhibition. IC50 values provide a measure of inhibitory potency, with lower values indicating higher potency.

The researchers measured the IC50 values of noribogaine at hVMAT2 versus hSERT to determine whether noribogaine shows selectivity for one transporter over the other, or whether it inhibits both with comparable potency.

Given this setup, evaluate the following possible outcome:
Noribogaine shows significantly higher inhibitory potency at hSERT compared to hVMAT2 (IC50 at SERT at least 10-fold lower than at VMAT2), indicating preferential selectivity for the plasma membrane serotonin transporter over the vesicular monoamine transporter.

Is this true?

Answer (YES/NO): NO